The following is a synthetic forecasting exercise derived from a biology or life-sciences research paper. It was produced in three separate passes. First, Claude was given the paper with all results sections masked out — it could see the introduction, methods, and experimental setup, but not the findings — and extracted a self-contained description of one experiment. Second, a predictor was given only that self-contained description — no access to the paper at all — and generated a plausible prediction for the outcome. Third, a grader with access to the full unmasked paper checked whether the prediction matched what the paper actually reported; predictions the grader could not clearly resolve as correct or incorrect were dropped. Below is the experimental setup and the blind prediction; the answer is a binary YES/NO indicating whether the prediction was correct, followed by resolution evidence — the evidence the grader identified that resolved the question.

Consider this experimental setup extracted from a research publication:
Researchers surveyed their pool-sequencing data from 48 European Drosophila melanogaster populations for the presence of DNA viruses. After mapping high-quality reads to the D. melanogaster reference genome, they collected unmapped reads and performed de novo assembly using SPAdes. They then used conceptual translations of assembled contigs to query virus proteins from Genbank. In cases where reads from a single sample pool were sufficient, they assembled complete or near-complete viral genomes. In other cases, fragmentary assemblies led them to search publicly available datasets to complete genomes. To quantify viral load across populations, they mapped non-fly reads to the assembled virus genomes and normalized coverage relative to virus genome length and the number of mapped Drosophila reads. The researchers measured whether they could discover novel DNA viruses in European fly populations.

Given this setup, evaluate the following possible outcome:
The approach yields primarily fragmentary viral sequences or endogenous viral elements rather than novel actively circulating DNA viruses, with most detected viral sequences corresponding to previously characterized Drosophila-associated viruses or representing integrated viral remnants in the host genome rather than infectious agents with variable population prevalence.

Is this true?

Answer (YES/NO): NO